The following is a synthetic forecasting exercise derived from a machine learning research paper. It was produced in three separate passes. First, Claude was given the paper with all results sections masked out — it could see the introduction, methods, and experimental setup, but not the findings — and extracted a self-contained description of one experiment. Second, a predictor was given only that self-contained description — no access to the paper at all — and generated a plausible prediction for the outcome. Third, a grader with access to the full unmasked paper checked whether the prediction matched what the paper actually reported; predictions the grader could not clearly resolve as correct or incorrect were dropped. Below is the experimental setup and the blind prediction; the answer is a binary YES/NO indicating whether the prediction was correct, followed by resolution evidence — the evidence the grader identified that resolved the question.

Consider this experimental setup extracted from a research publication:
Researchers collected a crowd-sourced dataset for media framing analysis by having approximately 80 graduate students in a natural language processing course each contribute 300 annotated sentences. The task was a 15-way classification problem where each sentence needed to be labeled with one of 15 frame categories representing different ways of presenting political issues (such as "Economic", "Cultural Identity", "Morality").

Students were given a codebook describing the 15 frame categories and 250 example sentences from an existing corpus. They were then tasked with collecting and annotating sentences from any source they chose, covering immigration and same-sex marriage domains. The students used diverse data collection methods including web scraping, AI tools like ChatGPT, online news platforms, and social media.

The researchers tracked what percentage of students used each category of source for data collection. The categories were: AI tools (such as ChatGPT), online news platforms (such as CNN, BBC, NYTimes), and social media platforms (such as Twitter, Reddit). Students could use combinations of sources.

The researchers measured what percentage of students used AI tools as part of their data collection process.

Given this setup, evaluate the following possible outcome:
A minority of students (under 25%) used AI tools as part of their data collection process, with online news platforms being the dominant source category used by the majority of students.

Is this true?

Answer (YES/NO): NO